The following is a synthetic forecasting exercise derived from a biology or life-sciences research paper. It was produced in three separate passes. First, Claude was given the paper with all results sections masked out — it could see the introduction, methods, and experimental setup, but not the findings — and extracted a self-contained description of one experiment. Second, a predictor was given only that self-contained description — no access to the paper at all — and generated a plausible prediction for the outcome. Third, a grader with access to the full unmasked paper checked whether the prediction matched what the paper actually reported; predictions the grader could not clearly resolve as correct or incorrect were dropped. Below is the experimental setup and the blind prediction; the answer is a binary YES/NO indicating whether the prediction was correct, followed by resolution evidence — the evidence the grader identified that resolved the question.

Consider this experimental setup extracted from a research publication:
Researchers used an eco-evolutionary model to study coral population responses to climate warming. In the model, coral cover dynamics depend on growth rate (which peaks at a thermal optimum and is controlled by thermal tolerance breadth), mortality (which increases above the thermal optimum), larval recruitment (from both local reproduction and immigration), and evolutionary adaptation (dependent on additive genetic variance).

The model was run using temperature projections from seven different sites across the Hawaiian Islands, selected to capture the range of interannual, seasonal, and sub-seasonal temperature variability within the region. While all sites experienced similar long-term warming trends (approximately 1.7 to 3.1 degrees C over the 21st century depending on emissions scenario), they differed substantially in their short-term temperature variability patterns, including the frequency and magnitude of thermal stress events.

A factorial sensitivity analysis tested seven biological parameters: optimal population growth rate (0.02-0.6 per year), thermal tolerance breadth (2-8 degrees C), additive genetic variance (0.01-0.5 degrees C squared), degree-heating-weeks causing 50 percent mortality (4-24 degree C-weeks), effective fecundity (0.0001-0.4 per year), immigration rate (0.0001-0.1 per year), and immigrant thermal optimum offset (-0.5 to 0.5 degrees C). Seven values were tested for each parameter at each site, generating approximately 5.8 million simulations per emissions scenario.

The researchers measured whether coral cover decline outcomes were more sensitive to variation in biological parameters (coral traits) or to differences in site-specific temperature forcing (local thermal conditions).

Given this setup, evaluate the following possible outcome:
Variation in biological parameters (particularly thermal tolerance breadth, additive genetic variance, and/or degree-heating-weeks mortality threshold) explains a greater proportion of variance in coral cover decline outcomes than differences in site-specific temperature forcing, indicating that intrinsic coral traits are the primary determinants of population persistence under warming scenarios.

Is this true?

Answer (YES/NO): NO